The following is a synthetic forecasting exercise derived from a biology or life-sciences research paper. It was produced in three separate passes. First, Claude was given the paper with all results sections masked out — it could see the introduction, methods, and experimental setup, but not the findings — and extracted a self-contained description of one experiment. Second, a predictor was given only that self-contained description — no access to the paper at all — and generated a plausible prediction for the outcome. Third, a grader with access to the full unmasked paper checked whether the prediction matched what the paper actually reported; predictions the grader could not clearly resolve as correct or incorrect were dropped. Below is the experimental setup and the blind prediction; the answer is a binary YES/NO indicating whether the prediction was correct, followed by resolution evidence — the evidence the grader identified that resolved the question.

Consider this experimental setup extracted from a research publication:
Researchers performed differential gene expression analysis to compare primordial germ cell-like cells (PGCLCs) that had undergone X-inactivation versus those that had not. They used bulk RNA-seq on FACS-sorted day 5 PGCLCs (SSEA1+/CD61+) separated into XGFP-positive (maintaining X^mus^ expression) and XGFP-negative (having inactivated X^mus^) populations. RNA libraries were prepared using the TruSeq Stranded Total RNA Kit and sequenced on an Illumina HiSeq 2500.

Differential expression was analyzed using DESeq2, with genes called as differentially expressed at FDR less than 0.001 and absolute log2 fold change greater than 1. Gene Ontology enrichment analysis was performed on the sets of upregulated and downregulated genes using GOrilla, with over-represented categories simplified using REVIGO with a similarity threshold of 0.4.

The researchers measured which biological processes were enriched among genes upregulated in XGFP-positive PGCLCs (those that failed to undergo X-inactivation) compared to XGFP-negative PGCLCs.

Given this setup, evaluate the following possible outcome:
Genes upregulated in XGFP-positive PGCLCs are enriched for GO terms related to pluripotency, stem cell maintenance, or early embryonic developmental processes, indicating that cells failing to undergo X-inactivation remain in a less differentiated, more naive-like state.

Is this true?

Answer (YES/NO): NO